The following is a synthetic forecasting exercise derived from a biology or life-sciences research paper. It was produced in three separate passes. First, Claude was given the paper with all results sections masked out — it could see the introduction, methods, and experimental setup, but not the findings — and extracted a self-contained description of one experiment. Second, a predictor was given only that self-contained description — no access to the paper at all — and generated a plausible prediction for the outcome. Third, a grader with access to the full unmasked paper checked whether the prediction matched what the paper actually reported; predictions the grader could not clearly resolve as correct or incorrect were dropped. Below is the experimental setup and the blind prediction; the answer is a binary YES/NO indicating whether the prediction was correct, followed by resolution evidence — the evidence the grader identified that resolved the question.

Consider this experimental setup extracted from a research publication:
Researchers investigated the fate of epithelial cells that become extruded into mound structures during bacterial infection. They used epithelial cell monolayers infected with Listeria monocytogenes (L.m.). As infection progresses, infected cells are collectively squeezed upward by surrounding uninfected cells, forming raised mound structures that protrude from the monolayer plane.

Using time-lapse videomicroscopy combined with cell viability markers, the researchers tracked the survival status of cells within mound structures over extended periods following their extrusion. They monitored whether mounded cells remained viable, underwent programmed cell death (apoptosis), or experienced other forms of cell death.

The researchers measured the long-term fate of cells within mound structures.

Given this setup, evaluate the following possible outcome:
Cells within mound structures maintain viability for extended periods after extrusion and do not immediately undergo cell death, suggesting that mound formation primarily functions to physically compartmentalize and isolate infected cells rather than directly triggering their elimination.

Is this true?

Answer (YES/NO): NO